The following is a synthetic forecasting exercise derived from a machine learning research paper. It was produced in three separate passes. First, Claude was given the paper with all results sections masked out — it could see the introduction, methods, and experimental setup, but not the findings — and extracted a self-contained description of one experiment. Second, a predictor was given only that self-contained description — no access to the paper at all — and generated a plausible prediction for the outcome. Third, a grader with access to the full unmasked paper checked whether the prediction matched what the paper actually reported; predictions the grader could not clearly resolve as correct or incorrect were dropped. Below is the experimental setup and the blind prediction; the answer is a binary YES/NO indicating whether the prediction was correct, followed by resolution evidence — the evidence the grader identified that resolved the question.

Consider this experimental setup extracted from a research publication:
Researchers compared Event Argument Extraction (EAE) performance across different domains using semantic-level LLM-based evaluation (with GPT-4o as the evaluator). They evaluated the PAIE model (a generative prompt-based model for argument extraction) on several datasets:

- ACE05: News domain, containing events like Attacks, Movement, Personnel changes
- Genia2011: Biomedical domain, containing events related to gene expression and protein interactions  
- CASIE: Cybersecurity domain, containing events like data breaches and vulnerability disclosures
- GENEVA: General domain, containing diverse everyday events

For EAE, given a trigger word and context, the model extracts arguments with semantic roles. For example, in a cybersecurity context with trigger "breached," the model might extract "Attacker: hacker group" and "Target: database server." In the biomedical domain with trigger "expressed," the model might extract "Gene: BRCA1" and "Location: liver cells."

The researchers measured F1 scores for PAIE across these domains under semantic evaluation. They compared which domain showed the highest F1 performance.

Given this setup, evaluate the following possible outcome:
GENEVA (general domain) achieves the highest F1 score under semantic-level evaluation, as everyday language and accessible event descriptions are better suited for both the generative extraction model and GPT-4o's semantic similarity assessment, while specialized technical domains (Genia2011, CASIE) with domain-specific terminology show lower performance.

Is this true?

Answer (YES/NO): YES